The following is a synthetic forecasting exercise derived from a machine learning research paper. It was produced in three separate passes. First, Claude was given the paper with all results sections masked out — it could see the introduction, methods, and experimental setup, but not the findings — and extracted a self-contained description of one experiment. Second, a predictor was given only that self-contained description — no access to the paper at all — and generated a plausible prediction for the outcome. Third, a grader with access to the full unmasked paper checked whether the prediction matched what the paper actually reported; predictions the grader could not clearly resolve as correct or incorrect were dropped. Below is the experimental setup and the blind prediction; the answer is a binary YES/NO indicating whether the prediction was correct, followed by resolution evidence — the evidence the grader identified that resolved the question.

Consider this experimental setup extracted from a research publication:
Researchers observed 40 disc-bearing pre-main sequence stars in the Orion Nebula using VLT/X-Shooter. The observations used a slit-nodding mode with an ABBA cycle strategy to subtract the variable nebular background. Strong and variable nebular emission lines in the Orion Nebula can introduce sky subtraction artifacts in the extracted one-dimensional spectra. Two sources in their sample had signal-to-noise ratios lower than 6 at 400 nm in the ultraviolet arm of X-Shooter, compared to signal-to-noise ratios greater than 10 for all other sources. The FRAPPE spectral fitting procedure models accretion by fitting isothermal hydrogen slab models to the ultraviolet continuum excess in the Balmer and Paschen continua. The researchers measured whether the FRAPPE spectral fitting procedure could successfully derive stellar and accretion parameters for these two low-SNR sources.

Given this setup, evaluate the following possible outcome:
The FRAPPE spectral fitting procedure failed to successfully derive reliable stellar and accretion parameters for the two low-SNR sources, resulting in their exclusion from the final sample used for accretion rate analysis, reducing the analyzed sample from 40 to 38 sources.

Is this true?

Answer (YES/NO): NO